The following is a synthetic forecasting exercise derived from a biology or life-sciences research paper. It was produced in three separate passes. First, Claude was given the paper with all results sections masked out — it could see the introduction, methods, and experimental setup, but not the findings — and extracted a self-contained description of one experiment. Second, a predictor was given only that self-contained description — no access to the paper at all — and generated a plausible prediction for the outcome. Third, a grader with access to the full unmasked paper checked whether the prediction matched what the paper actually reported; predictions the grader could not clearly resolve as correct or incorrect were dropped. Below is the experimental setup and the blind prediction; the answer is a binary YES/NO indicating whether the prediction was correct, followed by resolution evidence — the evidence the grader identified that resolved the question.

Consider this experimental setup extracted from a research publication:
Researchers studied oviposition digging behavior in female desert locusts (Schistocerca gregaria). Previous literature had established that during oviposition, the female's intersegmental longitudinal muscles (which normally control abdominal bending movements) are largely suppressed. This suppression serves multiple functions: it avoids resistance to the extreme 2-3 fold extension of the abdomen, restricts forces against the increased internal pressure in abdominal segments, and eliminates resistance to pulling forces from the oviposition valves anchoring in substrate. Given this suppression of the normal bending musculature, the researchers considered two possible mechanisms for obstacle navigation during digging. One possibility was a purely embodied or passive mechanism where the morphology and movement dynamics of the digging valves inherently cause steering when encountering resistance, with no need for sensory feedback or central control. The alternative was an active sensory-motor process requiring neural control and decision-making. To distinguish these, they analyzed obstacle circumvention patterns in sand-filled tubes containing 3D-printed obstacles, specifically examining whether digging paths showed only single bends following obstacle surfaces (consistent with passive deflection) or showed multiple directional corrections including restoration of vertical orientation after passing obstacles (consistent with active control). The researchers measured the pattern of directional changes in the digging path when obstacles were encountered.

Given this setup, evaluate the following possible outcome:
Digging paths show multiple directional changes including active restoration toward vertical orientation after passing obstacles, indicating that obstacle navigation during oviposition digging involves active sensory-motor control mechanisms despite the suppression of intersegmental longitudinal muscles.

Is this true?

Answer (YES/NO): YES